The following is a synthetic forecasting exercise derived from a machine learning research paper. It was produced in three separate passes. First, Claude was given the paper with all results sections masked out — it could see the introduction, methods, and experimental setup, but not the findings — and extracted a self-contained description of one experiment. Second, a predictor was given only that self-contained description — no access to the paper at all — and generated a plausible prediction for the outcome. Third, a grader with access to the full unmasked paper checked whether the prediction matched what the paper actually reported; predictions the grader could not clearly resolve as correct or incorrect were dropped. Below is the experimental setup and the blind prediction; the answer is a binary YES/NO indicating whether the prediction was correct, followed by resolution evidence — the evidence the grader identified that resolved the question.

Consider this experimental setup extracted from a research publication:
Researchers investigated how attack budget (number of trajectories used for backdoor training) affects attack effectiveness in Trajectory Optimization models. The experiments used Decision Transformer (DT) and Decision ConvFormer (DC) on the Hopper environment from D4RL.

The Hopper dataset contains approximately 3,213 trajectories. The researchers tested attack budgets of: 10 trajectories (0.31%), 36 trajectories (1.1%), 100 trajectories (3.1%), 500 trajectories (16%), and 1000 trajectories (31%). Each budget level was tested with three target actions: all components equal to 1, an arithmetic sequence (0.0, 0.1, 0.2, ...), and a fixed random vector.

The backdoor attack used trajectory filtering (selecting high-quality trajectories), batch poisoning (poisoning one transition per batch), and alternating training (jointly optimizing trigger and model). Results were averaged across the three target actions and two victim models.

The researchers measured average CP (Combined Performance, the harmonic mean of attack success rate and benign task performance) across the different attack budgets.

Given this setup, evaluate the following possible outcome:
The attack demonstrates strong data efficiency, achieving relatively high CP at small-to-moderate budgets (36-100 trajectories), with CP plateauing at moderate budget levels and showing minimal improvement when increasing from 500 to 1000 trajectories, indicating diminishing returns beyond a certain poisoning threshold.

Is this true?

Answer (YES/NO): NO